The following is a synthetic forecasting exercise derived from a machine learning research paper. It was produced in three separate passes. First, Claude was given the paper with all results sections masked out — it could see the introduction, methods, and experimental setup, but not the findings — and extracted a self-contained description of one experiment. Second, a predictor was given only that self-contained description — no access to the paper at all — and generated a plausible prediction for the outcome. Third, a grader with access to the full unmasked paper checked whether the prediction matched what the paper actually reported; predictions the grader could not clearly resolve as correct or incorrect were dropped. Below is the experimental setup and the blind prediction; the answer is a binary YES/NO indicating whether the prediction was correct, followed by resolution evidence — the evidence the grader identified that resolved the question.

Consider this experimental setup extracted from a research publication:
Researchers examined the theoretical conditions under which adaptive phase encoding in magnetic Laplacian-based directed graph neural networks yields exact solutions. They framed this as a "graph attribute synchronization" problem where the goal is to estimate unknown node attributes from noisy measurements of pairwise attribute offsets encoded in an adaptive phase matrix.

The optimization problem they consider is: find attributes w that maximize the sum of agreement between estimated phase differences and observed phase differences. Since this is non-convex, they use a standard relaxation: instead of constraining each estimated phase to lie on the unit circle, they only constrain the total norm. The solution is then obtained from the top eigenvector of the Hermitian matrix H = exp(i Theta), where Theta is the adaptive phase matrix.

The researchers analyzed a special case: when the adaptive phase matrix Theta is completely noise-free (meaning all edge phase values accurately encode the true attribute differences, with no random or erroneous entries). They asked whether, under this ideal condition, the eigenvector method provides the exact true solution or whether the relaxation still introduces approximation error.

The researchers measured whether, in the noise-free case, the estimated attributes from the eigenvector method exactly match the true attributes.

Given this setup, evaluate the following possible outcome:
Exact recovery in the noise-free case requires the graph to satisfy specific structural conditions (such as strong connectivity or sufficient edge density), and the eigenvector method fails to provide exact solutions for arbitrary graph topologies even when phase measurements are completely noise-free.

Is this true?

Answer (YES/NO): NO